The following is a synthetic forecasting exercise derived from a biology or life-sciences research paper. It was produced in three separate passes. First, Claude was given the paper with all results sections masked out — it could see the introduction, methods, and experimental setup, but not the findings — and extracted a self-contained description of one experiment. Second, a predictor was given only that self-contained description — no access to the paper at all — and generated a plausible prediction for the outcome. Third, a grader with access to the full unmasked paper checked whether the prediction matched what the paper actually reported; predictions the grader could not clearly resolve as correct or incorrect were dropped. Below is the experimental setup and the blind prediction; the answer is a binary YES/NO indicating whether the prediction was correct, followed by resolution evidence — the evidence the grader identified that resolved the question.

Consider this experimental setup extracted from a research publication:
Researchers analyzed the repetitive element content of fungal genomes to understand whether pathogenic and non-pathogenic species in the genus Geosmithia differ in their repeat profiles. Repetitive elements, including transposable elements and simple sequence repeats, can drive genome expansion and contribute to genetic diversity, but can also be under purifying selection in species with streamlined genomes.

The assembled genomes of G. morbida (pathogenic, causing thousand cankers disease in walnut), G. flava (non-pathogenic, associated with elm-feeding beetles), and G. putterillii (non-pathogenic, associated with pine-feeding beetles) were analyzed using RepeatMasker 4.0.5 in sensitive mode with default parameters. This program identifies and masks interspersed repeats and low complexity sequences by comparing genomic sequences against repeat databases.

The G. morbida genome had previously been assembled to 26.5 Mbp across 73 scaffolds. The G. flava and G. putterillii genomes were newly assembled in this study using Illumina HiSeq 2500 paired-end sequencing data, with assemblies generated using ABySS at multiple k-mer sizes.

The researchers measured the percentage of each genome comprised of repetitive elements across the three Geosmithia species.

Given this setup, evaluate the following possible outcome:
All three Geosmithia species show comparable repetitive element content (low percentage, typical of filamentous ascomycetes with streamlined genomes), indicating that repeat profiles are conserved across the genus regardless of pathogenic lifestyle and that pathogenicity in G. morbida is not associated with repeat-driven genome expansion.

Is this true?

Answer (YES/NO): NO